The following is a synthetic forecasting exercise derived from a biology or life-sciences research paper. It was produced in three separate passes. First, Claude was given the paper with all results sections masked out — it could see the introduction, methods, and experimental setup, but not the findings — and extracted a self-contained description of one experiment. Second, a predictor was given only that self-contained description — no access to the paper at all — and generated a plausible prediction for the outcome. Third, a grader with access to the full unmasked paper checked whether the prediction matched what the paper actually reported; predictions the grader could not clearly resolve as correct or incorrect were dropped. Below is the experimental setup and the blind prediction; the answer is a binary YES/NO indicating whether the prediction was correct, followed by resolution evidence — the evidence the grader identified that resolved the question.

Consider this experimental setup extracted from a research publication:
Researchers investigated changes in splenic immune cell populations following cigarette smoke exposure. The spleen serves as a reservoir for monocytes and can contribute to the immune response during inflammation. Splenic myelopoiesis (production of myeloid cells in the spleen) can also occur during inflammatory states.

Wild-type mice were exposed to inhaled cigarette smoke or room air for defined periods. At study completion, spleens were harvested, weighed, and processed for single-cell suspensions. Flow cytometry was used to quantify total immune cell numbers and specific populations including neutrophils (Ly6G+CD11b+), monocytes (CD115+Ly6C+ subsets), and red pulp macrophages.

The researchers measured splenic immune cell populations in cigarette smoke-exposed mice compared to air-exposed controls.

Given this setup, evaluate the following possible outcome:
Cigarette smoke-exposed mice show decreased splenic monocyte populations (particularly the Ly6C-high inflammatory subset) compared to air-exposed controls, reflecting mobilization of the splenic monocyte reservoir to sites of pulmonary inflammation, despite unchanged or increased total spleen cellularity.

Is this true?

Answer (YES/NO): NO